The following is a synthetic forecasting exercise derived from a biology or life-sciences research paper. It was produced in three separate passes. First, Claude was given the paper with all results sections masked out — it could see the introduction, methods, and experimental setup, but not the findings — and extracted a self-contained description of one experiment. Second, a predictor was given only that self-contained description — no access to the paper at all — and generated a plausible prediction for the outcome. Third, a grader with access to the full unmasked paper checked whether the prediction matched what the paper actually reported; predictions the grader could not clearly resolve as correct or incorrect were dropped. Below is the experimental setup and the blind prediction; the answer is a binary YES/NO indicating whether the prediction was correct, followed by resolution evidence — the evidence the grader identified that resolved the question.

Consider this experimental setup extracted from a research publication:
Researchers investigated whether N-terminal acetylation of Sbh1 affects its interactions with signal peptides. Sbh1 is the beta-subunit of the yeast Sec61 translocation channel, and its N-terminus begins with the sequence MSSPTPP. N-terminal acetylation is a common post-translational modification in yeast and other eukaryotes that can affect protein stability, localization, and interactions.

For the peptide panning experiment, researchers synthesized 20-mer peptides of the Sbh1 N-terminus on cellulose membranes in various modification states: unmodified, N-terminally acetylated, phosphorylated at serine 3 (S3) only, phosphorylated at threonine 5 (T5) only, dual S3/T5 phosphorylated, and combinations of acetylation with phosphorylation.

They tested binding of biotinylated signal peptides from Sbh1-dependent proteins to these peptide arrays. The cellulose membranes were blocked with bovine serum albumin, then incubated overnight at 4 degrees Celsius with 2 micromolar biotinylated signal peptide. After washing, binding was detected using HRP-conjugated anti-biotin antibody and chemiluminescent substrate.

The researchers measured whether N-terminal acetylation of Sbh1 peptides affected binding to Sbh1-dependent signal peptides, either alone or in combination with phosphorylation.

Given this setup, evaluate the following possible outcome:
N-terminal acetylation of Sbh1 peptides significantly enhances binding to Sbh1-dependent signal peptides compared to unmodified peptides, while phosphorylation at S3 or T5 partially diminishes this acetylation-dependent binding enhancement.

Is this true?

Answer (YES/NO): NO